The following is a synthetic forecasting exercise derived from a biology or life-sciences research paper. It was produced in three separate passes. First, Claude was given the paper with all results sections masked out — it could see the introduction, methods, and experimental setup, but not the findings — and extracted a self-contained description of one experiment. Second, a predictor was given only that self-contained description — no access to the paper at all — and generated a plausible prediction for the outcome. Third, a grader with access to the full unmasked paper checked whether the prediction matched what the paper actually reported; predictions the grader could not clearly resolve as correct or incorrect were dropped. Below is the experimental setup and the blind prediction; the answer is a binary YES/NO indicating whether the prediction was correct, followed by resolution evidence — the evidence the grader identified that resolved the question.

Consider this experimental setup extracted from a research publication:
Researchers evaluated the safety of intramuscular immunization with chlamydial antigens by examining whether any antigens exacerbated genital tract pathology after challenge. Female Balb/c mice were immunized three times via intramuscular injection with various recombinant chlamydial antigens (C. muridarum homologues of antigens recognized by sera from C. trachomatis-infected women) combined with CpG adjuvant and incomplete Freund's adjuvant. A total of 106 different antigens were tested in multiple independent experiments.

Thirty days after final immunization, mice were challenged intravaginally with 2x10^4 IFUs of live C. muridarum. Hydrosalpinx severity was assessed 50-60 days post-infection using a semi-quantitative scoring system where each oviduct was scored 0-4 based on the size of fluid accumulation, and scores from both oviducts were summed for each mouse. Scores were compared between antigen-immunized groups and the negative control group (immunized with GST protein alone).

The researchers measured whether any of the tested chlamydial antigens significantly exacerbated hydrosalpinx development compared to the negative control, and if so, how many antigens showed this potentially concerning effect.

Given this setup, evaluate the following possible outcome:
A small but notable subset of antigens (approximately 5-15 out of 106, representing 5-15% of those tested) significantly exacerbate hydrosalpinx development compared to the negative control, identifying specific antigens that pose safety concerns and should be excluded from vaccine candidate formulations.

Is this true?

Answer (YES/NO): NO